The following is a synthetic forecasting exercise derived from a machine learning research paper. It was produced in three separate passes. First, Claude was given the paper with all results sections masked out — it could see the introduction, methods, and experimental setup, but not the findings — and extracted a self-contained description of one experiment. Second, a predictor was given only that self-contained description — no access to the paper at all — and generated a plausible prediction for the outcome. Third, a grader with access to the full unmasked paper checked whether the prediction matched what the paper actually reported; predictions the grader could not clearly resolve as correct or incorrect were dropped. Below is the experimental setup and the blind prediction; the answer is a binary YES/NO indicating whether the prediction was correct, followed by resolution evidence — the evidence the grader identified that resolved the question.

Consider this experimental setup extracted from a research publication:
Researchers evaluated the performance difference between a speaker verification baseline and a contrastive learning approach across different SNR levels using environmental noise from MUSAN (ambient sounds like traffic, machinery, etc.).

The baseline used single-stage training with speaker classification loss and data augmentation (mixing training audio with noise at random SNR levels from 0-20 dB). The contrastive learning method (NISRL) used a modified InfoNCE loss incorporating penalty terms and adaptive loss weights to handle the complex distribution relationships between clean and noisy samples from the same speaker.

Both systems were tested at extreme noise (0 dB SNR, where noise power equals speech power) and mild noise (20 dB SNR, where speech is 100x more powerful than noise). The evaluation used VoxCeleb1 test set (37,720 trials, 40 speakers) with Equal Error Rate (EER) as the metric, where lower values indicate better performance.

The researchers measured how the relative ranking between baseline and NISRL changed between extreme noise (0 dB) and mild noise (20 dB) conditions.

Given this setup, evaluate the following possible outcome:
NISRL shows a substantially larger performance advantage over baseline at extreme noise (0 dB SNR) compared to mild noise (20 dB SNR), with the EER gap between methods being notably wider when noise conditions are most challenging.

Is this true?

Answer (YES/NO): YES